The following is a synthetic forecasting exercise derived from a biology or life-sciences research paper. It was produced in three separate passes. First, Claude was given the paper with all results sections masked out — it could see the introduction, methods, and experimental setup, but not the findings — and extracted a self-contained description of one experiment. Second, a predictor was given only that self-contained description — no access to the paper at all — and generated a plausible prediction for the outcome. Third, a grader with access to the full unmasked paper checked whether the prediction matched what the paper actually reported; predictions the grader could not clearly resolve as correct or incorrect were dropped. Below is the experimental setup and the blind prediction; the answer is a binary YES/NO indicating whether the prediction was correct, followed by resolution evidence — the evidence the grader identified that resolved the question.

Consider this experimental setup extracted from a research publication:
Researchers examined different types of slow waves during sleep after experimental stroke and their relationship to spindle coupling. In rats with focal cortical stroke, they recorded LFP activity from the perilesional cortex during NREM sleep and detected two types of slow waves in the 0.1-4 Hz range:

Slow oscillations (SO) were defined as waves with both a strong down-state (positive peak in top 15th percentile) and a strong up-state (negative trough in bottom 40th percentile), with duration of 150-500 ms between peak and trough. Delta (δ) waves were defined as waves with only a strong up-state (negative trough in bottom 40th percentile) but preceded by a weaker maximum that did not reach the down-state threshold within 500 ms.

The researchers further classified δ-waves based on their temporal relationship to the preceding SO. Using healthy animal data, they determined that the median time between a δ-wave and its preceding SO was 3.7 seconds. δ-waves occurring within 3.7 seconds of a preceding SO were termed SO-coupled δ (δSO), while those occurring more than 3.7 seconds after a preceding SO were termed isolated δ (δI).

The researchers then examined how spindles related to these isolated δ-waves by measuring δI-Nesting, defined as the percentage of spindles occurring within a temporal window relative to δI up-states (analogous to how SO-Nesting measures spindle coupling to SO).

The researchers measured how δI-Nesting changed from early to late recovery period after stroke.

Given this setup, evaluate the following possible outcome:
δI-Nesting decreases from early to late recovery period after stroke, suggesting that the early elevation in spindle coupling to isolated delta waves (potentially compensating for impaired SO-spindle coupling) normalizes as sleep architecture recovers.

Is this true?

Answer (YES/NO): YES